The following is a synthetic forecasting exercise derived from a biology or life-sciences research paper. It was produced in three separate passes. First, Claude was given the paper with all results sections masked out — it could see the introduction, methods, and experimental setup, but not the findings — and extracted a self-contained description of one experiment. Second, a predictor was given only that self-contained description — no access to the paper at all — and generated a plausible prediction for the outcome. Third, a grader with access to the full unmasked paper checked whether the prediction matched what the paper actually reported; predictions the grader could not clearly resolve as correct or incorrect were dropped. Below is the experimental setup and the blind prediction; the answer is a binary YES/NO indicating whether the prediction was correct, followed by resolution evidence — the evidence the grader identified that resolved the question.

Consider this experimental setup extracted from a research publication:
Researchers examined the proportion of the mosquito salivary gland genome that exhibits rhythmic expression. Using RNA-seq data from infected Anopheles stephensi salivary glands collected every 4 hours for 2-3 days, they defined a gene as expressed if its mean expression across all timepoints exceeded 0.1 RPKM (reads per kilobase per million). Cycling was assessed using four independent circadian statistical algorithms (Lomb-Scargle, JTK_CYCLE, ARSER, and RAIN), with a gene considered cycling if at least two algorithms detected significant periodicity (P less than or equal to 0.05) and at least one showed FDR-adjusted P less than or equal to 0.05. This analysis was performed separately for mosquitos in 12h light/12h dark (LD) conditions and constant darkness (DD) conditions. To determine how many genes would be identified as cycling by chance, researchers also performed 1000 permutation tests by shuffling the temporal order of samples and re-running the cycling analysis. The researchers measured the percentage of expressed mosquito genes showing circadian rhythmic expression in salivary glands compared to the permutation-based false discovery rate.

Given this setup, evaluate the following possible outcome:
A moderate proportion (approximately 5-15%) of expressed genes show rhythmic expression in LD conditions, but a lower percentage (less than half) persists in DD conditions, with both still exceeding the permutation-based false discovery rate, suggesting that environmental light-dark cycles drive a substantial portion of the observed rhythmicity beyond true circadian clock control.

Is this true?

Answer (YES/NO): NO